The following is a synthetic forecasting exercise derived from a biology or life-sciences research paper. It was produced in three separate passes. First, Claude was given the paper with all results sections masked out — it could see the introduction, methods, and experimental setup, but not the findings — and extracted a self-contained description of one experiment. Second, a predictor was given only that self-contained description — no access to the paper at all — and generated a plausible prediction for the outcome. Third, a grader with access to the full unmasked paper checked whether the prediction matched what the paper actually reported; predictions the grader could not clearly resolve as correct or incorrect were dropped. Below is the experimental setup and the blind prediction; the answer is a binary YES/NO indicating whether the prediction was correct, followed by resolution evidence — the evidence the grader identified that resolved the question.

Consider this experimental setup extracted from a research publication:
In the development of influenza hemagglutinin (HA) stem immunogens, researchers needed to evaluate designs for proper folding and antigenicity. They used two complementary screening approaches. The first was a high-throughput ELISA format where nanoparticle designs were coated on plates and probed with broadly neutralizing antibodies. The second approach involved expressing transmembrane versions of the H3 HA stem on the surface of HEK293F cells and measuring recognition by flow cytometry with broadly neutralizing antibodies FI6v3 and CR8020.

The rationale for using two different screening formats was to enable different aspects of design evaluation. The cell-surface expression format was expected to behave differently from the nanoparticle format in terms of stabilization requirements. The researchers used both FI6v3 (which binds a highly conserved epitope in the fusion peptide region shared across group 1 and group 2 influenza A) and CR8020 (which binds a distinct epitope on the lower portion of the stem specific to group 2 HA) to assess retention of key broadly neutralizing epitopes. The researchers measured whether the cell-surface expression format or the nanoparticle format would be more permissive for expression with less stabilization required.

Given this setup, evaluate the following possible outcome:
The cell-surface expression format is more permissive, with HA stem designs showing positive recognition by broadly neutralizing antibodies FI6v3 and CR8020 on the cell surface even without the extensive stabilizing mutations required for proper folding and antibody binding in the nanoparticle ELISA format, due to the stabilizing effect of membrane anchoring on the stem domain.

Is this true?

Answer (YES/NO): YES